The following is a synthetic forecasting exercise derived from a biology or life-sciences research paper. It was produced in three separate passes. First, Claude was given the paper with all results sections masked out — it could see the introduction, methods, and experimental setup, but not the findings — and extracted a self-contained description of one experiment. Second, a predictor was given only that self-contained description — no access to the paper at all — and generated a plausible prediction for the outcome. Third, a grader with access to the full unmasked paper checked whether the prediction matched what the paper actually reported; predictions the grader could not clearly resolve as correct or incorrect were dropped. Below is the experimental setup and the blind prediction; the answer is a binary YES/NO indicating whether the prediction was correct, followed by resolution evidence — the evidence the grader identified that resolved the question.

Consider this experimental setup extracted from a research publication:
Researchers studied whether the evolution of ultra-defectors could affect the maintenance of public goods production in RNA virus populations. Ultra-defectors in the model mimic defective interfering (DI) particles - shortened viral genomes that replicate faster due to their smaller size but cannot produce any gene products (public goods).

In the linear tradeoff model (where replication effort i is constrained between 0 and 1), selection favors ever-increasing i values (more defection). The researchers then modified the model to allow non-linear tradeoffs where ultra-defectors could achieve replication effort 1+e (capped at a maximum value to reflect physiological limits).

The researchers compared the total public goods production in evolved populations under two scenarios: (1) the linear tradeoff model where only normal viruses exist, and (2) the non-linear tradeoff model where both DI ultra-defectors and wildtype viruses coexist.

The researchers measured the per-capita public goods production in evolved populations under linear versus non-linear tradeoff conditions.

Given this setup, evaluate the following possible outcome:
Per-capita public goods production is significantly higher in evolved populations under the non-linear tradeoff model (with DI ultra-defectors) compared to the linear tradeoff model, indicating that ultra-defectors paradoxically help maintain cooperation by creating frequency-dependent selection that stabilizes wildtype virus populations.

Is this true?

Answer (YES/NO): NO